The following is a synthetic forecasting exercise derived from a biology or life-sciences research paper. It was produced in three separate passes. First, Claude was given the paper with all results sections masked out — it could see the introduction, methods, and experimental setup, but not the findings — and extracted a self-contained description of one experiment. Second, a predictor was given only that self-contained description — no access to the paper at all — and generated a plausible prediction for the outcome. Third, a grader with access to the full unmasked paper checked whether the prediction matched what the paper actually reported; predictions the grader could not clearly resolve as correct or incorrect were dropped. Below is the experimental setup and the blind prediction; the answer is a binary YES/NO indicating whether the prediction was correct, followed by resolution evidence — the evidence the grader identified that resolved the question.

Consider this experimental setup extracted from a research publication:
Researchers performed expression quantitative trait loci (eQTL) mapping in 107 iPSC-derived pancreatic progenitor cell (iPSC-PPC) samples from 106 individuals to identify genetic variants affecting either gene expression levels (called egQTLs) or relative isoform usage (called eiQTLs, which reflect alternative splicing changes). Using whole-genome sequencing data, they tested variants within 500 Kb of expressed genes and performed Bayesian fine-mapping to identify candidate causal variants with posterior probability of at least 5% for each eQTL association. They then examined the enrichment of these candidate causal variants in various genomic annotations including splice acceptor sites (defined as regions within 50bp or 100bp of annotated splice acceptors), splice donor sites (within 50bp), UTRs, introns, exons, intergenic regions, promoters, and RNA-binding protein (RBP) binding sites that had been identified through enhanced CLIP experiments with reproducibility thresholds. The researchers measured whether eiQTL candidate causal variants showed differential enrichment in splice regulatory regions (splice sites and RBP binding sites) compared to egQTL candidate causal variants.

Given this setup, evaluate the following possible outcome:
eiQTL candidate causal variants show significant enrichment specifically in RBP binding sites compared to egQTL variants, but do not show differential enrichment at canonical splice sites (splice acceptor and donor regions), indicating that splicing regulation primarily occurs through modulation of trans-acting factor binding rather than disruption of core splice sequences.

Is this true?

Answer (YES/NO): NO